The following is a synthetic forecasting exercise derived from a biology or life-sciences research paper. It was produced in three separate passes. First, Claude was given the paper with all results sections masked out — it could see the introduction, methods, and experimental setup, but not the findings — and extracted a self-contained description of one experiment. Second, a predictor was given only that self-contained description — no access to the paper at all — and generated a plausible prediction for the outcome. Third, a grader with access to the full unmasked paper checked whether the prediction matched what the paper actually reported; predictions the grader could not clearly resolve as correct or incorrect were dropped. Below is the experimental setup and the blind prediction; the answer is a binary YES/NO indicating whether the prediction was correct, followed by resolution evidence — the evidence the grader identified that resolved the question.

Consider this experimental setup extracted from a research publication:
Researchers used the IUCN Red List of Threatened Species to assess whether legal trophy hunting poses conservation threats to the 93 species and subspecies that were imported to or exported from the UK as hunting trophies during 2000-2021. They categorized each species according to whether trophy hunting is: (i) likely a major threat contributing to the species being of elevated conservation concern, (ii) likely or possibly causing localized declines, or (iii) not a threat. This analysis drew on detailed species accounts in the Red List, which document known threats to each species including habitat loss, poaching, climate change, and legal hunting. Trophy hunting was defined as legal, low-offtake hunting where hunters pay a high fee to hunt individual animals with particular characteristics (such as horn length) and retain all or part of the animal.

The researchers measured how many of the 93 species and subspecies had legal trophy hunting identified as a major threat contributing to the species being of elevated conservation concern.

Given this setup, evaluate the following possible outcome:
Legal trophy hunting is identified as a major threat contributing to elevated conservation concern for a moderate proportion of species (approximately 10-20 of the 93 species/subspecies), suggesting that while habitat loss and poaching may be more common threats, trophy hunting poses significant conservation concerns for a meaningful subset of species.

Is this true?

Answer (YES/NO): NO